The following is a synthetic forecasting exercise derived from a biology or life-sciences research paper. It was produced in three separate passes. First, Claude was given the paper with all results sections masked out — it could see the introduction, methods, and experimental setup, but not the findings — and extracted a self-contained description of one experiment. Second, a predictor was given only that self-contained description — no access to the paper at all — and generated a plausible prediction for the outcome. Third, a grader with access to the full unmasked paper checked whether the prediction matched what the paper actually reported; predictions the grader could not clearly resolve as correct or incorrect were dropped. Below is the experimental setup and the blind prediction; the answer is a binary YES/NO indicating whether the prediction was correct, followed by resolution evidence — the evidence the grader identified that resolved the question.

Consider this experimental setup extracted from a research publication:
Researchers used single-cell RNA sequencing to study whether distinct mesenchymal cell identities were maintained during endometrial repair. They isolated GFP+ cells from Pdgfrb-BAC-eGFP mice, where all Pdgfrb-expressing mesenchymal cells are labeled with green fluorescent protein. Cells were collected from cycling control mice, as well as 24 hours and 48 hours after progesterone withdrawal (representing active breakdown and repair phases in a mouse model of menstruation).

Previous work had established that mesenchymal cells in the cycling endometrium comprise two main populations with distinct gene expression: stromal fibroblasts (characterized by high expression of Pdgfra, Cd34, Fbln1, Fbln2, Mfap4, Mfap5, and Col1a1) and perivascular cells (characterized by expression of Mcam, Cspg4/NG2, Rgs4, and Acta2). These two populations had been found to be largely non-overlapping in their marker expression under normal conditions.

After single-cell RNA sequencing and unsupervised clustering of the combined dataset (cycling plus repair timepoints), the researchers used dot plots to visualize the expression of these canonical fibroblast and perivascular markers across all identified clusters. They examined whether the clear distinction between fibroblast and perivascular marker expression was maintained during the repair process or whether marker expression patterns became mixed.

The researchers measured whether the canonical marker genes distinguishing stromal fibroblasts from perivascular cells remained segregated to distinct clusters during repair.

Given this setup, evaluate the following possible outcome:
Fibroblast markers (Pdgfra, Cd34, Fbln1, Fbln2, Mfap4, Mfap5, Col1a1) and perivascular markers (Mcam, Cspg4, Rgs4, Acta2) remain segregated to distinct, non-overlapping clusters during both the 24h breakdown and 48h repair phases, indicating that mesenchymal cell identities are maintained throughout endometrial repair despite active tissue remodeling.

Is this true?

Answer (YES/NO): YES